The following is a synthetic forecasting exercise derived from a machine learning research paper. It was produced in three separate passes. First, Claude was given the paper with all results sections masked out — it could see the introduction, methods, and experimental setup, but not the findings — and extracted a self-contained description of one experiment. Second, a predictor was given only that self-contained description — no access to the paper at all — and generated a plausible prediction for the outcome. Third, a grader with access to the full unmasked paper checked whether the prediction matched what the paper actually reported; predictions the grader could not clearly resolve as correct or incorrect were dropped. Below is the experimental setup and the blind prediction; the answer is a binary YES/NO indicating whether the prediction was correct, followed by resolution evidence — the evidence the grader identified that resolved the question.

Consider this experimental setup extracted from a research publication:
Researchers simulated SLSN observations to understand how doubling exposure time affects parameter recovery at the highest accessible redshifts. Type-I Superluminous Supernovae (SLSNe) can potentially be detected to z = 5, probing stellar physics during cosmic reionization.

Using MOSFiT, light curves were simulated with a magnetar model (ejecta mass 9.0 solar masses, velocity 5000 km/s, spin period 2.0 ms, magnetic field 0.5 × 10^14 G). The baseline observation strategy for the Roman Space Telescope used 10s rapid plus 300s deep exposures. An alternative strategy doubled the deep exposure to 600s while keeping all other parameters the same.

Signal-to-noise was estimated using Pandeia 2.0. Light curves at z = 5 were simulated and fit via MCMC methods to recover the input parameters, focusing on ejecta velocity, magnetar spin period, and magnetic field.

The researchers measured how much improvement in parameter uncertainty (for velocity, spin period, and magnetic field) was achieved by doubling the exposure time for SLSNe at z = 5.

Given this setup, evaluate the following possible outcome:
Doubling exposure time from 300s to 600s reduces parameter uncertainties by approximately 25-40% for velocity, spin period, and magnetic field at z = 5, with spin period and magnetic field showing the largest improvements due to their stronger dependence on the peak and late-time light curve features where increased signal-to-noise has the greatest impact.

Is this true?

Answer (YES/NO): NO